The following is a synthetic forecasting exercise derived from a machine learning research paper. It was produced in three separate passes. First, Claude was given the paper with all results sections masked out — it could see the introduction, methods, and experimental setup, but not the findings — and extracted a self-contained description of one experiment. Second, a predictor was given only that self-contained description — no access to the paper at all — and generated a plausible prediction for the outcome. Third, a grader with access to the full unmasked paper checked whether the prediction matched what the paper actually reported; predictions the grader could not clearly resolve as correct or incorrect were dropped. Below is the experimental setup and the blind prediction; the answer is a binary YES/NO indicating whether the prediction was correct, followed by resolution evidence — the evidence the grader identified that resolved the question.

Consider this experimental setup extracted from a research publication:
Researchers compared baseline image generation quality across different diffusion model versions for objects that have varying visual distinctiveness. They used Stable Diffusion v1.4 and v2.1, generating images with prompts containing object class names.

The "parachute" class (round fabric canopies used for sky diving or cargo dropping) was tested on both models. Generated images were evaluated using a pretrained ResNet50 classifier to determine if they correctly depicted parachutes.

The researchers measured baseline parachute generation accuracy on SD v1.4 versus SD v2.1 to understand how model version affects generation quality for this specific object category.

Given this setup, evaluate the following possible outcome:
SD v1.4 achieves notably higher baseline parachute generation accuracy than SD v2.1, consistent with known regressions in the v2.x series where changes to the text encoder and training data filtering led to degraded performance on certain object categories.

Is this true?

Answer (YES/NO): YES